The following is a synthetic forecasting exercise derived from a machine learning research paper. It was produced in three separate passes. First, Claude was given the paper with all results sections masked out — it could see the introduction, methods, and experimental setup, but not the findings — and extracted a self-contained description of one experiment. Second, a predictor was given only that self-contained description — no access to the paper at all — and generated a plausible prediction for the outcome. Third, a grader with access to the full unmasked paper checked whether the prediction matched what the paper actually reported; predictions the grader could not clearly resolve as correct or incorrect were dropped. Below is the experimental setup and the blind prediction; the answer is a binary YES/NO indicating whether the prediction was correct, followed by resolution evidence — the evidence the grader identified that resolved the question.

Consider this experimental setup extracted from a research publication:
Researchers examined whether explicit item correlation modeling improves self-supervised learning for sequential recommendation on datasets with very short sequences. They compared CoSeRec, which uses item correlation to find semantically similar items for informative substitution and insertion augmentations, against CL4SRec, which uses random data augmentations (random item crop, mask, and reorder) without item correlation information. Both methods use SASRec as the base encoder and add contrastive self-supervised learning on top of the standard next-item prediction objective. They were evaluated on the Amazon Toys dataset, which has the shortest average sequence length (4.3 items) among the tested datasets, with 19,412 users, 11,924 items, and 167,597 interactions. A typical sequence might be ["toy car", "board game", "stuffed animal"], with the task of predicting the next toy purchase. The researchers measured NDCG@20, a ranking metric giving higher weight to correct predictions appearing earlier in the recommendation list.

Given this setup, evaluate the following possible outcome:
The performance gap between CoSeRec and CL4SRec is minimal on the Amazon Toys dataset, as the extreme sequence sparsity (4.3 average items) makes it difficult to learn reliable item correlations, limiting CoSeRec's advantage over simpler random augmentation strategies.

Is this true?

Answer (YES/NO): NO